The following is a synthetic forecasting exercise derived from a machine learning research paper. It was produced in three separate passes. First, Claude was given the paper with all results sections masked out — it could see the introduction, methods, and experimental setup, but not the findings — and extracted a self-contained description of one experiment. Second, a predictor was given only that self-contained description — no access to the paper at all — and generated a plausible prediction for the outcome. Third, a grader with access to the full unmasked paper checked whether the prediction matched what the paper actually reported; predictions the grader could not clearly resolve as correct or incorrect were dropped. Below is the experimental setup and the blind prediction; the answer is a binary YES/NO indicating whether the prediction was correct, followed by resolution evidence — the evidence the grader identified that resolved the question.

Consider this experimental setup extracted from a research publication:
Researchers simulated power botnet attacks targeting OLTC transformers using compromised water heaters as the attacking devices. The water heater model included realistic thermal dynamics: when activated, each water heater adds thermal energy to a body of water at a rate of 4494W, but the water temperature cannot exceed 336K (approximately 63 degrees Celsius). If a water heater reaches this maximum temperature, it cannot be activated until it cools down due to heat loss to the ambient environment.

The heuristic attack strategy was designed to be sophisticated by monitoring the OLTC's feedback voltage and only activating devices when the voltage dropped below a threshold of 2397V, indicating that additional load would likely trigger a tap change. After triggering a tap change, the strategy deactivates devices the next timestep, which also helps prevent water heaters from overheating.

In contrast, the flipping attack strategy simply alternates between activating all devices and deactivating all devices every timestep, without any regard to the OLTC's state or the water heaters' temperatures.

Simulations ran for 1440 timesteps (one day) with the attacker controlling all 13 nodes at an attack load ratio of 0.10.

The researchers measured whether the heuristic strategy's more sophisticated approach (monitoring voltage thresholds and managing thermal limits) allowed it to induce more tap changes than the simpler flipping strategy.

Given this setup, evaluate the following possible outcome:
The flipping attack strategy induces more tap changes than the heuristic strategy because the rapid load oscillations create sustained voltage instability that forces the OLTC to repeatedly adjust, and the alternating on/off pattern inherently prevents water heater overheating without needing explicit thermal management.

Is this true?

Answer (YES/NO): NO